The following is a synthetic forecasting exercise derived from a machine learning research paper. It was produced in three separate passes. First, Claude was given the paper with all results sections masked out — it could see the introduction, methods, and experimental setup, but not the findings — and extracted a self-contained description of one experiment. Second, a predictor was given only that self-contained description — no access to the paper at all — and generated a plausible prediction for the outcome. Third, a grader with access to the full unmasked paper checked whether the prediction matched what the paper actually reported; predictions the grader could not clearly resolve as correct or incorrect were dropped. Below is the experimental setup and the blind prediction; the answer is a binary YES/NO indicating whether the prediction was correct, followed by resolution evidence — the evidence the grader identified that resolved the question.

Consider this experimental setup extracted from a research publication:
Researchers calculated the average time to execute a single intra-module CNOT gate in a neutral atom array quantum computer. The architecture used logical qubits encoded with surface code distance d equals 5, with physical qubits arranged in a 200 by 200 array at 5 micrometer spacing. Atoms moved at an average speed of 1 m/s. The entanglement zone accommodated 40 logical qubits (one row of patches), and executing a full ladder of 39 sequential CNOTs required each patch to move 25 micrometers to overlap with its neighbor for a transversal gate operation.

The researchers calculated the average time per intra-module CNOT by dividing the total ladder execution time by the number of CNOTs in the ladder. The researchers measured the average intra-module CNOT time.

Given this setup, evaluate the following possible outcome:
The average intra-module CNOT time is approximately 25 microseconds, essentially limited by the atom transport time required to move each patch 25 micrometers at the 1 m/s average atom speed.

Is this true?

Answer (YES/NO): YES